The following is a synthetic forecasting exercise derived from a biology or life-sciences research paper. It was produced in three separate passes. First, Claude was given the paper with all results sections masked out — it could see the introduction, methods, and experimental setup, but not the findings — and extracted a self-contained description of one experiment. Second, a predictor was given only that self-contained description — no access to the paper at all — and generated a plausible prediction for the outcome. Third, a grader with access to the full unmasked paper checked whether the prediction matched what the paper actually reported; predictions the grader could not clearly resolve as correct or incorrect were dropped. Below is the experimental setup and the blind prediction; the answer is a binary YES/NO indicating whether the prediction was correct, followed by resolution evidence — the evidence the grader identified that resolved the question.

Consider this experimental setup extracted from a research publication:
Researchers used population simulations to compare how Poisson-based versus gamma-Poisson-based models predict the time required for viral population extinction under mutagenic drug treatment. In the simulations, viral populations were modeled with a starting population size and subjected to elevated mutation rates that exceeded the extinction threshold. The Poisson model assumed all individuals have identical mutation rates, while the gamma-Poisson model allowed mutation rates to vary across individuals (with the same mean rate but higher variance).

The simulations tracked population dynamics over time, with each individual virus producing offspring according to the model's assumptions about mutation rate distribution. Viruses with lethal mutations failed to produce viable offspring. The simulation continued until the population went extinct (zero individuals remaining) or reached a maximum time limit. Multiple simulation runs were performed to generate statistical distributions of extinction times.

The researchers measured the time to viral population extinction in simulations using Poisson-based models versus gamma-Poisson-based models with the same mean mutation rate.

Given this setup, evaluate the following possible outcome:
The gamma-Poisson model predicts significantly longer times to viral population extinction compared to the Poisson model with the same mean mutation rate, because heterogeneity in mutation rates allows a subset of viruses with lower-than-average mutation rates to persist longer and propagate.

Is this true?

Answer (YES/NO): YES